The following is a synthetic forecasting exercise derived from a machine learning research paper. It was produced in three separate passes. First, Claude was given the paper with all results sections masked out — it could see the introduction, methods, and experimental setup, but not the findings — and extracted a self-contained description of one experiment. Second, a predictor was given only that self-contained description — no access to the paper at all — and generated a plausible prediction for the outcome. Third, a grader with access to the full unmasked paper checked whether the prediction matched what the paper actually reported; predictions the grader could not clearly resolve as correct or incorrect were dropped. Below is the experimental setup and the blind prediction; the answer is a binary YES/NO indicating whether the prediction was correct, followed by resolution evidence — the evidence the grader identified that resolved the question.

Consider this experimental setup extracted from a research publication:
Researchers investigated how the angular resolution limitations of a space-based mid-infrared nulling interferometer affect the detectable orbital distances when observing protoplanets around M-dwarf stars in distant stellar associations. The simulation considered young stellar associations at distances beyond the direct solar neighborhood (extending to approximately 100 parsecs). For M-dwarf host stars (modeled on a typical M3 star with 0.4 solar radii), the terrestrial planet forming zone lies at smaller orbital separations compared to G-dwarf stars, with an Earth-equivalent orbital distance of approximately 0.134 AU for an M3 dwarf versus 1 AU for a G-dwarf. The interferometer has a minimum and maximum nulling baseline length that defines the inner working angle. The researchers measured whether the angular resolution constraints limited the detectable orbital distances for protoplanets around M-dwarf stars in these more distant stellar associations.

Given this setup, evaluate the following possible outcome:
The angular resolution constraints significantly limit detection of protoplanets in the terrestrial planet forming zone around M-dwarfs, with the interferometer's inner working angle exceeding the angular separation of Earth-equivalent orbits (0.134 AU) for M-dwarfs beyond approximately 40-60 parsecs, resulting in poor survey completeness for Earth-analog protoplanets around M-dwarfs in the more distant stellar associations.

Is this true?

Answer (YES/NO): NO